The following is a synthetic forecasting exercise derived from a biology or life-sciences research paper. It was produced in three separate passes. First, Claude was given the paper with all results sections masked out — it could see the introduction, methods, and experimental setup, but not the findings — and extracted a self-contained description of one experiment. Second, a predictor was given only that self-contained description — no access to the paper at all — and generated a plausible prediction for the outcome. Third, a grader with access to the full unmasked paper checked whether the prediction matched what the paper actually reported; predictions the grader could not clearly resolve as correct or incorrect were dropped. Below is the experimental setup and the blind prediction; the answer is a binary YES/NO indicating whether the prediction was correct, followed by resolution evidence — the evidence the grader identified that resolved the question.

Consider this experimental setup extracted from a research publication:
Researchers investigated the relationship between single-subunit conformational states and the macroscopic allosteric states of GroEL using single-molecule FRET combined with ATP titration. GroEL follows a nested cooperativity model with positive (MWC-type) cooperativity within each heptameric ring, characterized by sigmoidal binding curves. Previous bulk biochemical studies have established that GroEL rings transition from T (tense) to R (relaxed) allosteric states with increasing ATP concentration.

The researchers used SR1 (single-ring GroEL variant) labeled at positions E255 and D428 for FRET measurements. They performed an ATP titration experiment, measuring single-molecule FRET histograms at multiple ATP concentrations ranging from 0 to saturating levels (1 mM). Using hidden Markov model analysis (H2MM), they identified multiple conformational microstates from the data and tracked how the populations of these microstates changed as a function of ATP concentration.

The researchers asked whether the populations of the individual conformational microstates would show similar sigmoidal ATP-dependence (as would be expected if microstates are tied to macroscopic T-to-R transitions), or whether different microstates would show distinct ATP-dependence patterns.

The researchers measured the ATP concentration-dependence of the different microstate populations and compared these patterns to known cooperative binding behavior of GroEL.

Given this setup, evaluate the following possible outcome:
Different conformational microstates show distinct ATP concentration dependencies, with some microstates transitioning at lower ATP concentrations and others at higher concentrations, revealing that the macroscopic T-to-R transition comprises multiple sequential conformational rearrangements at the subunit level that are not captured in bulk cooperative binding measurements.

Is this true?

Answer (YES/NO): NO